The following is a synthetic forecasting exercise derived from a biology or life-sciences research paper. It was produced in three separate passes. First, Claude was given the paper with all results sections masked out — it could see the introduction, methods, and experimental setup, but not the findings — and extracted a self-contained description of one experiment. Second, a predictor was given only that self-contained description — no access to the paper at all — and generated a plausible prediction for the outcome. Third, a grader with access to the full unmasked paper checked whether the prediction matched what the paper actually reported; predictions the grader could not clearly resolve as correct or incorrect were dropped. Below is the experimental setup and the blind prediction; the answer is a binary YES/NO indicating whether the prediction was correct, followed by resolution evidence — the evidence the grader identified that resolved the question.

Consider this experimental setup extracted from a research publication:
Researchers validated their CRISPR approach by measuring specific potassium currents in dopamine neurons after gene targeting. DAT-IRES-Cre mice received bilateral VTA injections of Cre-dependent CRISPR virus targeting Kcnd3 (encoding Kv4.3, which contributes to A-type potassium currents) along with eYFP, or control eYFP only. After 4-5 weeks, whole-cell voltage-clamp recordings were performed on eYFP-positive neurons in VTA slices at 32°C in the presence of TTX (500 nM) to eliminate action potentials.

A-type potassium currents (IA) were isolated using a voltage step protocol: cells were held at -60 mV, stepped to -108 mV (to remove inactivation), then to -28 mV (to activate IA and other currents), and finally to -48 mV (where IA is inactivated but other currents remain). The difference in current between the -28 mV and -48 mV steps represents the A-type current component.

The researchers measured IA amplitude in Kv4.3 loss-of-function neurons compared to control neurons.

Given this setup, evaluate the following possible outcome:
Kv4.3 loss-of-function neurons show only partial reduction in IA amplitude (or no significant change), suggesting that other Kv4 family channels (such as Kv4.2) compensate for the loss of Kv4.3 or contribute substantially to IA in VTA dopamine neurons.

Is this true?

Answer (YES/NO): NO